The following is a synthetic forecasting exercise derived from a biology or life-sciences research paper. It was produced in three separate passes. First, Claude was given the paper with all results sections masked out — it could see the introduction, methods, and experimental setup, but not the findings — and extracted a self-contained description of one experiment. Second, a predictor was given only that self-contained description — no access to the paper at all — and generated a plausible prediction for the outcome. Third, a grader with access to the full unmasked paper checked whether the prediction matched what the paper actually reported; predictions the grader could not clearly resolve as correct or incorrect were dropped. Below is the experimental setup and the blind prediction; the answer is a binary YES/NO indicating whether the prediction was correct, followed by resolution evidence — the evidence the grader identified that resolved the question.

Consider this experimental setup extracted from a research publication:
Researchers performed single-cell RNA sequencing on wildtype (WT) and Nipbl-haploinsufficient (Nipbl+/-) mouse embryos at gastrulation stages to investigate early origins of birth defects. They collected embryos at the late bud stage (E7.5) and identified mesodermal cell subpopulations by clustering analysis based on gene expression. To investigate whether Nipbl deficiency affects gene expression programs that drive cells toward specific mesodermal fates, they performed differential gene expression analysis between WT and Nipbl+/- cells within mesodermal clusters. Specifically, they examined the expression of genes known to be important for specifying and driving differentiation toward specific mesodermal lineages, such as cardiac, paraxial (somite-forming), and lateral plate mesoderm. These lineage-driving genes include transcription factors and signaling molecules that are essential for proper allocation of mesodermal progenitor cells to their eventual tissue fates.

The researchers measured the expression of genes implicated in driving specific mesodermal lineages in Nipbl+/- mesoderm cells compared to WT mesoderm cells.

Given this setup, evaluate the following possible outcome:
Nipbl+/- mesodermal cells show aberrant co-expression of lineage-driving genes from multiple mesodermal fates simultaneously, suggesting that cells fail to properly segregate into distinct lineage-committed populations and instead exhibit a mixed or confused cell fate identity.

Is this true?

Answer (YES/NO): NO